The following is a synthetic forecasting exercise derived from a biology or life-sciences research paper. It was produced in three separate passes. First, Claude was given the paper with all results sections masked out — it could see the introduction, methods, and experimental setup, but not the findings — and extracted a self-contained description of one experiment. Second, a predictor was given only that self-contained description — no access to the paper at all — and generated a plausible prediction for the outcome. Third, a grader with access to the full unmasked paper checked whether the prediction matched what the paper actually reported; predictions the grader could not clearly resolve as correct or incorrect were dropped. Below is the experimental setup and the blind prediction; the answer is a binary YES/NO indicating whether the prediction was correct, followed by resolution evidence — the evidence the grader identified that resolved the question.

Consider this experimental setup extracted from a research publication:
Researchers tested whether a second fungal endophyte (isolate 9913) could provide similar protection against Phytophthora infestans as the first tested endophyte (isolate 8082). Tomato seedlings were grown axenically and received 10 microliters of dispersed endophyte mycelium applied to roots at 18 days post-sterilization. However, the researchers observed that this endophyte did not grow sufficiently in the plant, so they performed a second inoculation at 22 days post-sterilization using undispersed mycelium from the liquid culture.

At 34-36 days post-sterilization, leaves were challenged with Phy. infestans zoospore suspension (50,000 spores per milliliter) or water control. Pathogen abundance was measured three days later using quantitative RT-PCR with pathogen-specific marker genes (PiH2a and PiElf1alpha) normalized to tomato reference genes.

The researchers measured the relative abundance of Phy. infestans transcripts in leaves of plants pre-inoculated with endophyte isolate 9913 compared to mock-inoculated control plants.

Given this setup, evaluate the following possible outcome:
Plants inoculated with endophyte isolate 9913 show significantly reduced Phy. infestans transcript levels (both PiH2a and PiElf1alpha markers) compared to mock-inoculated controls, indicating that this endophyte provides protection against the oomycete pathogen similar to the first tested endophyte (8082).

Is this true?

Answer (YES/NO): NO